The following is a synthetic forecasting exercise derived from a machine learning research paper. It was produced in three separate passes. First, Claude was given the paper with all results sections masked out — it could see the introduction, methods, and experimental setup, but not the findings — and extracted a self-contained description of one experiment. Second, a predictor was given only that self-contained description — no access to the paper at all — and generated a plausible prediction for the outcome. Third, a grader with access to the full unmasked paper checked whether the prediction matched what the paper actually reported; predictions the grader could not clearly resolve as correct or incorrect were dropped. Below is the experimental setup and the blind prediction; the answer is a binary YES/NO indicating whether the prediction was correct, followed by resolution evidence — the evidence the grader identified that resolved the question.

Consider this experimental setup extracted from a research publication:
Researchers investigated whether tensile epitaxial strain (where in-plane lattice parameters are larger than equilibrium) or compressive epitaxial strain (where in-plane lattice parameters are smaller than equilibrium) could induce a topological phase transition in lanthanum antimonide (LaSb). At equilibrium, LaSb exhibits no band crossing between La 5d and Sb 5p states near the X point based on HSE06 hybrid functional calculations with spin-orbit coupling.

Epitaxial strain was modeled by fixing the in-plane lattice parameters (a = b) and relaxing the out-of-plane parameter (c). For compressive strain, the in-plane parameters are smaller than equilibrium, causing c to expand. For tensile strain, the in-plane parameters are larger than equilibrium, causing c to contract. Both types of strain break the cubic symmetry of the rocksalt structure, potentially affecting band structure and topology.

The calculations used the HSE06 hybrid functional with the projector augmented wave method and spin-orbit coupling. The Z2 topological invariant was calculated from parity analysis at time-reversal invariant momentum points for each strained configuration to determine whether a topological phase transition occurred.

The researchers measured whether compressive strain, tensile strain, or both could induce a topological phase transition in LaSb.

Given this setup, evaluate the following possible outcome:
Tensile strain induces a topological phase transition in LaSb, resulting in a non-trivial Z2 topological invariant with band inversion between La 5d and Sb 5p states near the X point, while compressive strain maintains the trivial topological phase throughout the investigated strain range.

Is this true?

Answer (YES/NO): NO